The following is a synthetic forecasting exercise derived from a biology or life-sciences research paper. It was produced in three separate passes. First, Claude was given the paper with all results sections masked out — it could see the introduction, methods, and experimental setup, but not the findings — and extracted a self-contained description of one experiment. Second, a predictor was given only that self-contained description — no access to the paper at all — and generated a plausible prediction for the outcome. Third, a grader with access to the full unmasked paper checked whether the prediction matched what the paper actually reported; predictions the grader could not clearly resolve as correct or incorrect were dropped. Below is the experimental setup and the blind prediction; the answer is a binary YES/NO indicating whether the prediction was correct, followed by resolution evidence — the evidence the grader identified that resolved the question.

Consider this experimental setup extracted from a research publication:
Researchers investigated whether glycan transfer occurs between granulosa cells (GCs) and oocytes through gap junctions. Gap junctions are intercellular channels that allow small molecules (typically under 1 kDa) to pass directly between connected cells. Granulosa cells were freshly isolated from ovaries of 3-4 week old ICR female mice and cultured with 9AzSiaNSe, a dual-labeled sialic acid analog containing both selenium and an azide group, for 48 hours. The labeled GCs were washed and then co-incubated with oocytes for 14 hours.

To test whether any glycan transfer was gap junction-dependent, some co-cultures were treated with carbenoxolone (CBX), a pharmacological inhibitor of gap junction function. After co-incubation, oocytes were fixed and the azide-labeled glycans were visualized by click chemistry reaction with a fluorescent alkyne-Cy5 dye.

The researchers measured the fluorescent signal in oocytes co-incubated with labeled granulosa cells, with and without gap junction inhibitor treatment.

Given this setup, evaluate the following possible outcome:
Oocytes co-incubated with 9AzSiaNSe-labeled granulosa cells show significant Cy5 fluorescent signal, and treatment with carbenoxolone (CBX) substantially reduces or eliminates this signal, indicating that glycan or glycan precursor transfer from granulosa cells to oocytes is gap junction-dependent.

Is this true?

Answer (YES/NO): YES